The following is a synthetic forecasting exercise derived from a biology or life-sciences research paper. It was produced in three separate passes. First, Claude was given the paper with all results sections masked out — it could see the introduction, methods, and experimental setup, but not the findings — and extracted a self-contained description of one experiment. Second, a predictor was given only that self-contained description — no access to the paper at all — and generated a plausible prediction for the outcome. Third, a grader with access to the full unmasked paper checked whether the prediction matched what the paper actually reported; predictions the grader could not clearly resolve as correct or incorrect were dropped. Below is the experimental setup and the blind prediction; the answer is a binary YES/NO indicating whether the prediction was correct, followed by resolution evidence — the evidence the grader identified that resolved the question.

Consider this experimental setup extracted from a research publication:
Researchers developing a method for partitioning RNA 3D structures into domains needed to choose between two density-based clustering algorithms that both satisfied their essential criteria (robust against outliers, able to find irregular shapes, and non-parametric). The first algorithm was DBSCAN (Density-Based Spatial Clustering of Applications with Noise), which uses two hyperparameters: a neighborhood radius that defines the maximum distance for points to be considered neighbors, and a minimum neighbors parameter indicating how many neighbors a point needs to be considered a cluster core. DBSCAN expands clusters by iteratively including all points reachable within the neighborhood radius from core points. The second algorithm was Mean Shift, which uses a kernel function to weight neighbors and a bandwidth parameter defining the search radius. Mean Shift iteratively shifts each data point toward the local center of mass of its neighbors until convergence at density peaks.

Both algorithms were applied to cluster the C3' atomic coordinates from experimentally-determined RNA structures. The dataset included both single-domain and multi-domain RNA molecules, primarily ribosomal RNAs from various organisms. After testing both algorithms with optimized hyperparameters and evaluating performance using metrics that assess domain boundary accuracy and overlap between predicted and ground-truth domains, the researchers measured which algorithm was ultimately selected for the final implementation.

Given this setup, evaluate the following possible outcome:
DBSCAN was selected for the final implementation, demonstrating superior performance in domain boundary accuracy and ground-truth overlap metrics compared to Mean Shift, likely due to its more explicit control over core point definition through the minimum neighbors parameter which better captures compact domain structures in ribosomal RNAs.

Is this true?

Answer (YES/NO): NO